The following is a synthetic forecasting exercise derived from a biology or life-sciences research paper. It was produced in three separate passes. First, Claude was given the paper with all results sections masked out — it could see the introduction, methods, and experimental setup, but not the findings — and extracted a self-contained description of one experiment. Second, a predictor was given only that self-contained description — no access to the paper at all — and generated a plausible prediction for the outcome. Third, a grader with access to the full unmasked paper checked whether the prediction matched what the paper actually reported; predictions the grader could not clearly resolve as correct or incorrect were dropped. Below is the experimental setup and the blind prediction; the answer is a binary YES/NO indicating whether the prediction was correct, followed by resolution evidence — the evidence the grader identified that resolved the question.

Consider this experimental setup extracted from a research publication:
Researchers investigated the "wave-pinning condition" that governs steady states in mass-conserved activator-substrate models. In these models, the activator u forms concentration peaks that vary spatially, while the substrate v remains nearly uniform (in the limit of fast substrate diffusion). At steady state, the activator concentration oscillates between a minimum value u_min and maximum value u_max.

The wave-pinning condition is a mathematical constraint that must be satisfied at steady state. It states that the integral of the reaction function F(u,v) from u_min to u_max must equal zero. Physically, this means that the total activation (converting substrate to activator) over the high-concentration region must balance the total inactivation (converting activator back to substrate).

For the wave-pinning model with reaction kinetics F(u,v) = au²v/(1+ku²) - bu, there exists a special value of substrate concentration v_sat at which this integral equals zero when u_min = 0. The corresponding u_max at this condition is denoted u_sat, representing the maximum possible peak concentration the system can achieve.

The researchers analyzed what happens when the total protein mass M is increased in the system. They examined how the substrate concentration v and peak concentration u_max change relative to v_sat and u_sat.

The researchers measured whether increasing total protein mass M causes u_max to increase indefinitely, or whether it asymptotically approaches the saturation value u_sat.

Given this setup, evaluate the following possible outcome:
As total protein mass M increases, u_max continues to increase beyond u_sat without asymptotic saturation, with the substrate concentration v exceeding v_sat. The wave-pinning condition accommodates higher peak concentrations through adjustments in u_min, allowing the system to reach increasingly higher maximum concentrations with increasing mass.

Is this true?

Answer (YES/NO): NO